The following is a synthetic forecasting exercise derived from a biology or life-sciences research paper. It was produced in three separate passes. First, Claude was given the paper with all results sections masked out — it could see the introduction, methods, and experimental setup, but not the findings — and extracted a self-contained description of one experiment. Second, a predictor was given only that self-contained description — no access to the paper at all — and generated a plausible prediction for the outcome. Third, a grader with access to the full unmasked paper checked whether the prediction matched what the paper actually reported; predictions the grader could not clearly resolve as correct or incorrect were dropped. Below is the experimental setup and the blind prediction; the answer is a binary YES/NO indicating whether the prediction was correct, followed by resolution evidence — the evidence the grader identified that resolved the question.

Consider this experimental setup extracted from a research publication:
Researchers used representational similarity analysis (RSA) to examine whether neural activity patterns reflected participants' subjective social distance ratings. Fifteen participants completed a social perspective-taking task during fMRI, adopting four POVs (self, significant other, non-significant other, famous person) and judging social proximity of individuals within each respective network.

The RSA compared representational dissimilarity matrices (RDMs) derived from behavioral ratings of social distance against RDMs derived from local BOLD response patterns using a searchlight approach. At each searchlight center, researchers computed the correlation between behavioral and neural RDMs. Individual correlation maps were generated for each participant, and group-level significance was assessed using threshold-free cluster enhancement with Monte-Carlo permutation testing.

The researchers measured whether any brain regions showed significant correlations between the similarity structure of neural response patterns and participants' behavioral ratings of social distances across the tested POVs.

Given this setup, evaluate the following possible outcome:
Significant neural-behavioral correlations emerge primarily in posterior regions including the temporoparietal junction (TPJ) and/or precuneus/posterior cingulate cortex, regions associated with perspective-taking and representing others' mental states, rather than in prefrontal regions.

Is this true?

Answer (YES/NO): NO